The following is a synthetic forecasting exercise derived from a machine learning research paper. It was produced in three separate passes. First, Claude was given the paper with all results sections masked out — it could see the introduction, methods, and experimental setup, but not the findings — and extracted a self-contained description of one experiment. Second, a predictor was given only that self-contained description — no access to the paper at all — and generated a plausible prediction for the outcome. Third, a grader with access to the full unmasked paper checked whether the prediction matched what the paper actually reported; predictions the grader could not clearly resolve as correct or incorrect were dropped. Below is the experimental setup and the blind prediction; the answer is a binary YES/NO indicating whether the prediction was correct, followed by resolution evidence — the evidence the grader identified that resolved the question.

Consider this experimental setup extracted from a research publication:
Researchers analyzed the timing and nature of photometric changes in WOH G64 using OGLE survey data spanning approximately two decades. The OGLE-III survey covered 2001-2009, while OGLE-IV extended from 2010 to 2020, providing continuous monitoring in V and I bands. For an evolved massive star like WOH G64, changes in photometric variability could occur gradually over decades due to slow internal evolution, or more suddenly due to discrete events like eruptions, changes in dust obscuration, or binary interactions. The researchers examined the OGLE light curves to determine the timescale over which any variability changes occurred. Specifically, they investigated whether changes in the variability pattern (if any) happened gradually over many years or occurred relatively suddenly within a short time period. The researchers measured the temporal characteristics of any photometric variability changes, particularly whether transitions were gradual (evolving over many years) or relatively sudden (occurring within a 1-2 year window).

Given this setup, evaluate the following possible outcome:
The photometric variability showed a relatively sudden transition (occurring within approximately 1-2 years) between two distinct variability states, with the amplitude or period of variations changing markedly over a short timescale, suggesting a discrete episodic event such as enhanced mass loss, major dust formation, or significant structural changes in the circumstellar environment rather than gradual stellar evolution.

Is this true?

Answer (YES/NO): YES